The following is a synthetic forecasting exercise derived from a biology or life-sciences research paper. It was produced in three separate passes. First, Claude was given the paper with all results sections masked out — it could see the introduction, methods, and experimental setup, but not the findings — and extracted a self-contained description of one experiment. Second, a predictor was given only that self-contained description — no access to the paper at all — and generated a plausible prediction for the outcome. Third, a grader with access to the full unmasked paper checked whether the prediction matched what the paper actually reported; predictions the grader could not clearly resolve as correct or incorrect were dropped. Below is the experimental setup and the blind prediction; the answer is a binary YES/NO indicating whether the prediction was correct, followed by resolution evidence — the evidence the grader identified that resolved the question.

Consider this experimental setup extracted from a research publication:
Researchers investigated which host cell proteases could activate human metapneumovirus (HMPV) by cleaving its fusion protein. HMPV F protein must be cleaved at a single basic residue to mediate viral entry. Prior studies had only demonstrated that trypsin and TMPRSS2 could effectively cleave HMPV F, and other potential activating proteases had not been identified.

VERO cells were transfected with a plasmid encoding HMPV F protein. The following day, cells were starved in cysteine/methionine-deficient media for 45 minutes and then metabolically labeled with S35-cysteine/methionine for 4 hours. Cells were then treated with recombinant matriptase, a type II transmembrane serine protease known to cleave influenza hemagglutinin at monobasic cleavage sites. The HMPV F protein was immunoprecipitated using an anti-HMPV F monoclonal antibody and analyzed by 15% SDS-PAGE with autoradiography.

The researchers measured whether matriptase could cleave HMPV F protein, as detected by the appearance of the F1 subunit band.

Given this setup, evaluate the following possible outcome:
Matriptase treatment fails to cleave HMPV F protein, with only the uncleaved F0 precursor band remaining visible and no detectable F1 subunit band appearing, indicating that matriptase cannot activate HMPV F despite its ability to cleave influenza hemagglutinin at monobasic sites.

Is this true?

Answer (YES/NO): NO